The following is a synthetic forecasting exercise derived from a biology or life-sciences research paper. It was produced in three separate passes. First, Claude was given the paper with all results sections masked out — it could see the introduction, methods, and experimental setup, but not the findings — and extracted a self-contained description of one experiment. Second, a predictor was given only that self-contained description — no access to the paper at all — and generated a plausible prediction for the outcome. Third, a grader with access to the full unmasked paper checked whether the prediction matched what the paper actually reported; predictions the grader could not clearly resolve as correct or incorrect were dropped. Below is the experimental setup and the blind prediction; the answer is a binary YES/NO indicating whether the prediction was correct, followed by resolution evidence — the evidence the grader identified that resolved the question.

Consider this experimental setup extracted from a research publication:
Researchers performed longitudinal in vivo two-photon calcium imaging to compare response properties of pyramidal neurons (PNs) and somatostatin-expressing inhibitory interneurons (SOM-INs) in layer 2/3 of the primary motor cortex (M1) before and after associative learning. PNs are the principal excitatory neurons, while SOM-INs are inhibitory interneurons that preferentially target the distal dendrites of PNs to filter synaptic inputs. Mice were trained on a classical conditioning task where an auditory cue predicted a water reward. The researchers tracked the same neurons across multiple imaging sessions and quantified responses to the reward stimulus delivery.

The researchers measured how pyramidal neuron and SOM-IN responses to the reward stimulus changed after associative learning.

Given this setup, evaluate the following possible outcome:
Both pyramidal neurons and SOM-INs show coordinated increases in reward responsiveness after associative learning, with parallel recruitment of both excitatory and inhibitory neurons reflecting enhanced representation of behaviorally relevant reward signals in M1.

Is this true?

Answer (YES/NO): NO